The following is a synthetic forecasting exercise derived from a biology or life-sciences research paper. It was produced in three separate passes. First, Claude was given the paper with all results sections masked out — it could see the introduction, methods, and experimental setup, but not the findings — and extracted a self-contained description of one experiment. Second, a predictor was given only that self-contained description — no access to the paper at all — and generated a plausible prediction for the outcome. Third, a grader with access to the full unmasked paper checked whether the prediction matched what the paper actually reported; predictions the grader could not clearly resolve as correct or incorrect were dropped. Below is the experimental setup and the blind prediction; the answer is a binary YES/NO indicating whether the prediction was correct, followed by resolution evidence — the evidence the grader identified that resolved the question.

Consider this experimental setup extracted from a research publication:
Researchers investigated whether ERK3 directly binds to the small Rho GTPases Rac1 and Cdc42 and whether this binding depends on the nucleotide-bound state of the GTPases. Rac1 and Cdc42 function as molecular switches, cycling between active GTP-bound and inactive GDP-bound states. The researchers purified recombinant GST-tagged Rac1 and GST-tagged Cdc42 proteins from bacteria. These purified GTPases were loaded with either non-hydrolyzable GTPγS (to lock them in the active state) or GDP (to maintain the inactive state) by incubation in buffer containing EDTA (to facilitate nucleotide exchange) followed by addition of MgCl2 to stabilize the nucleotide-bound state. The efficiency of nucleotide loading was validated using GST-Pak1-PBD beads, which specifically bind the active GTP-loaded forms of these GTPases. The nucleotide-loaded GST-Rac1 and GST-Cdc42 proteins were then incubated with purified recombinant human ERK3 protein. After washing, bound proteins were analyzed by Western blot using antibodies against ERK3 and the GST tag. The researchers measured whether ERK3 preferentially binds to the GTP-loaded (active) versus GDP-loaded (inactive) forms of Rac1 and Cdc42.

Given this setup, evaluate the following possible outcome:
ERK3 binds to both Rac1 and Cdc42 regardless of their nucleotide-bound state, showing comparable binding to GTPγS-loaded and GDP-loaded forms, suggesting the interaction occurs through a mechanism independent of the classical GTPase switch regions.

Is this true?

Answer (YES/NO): YES